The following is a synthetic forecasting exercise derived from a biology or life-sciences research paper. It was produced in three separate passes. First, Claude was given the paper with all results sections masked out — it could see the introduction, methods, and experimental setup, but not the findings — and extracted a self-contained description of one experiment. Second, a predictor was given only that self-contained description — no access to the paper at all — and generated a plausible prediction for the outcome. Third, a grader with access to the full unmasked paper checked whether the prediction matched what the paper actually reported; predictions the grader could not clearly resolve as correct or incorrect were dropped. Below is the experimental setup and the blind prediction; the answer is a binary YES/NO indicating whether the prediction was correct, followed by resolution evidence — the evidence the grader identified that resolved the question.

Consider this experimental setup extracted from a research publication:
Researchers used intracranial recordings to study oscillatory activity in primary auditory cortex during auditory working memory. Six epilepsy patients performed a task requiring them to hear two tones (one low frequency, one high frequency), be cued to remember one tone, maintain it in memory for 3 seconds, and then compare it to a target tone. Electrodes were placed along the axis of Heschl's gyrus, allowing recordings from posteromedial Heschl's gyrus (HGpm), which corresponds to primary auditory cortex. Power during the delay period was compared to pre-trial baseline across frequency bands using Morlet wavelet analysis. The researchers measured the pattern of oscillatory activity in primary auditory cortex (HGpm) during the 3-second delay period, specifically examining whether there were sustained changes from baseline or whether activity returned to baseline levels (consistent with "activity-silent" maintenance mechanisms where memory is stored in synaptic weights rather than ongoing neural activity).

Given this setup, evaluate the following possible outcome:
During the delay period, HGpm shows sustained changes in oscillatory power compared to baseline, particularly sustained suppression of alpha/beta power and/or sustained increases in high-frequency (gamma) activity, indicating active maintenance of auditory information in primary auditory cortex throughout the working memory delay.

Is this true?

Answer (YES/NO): NO